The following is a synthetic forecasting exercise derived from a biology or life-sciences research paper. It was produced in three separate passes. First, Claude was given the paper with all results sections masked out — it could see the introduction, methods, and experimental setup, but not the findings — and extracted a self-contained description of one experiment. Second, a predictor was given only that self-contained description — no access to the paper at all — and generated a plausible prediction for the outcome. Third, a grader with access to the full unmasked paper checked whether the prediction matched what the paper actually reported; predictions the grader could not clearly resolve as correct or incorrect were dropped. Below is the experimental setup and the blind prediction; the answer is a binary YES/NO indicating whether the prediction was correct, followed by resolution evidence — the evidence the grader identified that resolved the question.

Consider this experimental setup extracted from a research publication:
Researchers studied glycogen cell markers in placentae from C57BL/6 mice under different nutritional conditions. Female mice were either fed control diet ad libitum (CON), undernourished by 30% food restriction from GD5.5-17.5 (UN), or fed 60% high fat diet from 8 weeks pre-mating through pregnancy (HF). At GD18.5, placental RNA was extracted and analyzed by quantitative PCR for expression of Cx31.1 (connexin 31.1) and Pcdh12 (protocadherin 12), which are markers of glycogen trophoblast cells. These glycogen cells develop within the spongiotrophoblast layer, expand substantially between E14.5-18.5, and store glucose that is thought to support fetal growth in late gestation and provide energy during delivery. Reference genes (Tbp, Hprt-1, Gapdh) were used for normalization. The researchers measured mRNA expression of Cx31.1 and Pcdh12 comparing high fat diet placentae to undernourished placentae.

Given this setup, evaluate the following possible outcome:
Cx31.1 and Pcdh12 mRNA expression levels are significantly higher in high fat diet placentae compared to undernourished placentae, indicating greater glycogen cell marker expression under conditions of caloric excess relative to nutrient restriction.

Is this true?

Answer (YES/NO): NO